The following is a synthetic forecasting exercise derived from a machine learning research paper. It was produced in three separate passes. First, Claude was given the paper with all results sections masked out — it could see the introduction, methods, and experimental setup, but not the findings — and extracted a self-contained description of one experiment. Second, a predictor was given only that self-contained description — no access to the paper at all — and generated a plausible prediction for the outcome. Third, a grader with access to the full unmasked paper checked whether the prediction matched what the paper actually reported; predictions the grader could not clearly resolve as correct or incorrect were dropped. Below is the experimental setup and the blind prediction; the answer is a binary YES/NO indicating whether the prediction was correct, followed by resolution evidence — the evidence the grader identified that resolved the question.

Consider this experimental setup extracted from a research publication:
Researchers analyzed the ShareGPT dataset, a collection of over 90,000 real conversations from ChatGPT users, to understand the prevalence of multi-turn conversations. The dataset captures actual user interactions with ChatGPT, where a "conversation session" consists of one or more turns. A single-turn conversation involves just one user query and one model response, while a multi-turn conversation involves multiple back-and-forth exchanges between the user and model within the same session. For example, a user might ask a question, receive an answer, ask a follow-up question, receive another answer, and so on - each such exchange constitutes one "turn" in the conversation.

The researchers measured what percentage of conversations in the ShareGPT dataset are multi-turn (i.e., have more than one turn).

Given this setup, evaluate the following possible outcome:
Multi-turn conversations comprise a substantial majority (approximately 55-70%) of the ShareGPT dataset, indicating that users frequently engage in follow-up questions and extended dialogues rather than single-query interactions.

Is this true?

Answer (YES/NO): NO